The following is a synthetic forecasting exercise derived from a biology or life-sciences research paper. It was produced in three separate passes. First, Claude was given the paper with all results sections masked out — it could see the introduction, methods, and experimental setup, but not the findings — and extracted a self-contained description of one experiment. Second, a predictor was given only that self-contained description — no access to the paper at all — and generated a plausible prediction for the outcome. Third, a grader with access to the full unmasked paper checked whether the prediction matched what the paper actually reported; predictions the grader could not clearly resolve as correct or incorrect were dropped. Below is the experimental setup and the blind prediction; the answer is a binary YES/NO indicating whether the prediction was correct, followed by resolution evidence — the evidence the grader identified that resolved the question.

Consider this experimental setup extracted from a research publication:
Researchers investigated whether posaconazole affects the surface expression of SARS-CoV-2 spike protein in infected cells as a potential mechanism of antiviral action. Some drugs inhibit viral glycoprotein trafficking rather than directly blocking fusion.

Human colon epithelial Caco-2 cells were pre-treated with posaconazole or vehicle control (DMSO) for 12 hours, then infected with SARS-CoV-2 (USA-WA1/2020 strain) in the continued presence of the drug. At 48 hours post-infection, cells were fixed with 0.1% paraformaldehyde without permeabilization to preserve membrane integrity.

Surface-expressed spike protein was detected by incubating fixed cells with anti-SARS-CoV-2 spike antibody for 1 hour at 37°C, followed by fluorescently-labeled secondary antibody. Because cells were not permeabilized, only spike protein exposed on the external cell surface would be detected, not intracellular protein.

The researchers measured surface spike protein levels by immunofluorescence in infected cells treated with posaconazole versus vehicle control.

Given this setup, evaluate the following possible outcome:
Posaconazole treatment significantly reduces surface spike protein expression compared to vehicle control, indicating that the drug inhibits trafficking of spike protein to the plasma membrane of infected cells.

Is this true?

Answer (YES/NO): NO